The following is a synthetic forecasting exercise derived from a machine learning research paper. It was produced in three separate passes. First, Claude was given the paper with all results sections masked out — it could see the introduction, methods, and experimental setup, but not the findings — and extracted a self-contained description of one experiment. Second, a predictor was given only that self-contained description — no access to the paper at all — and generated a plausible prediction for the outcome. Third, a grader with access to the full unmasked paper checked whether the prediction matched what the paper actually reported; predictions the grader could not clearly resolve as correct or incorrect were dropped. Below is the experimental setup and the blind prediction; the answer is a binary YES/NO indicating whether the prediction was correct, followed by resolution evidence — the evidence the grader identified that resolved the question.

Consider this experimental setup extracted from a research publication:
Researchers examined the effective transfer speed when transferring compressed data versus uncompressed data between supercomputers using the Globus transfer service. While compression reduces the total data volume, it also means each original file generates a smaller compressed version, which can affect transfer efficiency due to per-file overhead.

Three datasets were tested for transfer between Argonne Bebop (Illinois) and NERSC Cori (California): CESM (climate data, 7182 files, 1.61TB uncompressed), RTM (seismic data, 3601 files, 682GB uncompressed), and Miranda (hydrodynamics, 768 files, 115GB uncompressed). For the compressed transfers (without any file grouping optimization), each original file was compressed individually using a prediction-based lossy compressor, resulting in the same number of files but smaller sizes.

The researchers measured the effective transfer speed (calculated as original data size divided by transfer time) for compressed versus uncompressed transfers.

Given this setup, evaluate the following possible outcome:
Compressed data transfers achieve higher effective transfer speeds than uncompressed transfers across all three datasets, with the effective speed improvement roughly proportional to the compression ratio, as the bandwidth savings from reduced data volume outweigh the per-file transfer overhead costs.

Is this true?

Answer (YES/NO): NO